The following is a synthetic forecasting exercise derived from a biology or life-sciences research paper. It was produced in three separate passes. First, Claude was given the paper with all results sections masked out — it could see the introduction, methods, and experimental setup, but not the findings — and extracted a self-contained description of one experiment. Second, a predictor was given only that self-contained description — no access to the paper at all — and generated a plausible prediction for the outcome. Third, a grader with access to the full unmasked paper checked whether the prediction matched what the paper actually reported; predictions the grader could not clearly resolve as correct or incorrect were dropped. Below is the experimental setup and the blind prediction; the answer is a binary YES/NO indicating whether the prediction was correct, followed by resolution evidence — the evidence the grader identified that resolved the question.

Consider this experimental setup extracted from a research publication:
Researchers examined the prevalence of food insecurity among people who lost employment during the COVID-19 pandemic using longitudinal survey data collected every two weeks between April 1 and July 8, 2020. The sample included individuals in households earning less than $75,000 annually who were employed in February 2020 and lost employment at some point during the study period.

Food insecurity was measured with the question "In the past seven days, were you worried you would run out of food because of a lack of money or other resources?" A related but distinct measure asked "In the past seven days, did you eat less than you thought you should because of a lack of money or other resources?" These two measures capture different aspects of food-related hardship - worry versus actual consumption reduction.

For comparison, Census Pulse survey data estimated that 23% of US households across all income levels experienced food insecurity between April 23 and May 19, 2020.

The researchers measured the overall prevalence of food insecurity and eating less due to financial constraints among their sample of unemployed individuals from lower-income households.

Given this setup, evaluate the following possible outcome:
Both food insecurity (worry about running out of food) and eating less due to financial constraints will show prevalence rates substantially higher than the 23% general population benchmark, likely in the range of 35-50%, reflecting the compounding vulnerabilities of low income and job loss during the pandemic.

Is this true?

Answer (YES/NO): NO